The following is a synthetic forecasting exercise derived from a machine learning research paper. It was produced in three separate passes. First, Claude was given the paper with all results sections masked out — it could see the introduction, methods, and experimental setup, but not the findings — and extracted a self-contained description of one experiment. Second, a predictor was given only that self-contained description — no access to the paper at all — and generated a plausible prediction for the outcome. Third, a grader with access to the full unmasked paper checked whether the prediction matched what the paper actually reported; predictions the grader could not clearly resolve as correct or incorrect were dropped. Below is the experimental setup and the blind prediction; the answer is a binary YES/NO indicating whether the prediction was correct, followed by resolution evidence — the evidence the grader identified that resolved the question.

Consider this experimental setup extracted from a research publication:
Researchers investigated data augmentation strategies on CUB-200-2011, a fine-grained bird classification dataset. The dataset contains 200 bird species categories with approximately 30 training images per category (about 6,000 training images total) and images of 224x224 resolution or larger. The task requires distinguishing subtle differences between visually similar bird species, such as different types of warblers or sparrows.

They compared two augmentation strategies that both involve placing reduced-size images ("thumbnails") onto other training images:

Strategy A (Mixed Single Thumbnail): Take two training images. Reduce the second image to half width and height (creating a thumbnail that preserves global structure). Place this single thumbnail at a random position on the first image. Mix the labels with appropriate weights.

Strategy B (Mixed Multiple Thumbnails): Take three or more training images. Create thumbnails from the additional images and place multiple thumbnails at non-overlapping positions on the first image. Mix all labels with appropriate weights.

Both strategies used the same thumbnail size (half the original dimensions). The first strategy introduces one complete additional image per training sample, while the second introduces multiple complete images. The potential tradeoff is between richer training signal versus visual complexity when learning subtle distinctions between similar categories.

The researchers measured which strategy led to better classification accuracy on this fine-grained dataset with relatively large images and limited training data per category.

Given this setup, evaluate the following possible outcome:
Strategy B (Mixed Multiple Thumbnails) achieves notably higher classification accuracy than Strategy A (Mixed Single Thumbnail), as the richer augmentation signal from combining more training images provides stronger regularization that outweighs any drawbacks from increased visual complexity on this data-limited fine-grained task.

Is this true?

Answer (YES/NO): NO